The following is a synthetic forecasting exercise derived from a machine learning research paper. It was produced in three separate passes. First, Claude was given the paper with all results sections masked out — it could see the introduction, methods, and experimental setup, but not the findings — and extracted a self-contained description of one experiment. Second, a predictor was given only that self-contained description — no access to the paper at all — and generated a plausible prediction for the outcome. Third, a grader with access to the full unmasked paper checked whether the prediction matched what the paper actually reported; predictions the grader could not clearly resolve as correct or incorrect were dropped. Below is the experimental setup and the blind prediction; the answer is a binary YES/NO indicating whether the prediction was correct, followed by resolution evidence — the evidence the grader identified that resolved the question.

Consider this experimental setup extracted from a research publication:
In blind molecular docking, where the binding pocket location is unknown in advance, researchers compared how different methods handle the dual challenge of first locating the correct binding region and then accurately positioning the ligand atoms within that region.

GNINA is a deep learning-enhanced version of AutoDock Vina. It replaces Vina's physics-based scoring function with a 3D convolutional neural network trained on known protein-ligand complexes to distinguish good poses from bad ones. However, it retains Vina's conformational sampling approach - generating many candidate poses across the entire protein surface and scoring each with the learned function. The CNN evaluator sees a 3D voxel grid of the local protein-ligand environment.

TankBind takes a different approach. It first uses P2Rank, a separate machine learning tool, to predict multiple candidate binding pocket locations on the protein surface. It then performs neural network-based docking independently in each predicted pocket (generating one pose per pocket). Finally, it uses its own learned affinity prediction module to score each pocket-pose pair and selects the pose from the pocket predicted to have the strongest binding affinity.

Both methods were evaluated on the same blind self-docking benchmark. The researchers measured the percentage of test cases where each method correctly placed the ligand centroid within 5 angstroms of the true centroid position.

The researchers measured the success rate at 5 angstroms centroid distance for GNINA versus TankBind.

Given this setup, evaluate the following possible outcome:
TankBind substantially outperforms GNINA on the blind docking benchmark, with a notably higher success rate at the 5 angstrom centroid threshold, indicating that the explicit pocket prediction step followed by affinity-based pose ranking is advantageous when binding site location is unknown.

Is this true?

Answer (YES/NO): YES